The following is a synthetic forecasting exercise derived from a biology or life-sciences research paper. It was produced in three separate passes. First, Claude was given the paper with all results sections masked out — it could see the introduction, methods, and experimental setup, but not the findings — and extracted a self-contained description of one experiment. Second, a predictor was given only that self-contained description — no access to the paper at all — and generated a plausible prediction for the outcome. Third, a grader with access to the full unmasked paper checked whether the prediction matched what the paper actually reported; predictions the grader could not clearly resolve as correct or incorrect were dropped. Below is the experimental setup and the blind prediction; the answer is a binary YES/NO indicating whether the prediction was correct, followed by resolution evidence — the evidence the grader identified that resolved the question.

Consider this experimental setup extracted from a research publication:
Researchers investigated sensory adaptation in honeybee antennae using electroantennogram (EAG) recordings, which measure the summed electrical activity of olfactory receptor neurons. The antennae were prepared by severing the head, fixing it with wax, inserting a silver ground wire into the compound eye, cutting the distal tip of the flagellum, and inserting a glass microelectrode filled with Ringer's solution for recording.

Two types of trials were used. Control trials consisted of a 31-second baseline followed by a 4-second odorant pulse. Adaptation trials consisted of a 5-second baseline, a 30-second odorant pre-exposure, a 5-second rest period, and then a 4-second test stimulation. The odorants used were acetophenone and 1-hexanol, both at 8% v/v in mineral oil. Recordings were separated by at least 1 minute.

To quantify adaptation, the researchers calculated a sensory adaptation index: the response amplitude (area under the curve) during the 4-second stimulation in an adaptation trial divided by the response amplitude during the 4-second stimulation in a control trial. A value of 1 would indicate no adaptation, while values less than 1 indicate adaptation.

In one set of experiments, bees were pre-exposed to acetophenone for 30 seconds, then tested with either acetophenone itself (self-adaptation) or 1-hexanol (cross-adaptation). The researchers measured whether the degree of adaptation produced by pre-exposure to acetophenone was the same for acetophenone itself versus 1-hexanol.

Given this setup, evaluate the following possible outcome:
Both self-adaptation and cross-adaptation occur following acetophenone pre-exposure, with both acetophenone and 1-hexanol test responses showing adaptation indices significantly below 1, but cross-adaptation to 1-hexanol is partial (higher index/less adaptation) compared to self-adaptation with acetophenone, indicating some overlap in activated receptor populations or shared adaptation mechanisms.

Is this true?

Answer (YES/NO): YES